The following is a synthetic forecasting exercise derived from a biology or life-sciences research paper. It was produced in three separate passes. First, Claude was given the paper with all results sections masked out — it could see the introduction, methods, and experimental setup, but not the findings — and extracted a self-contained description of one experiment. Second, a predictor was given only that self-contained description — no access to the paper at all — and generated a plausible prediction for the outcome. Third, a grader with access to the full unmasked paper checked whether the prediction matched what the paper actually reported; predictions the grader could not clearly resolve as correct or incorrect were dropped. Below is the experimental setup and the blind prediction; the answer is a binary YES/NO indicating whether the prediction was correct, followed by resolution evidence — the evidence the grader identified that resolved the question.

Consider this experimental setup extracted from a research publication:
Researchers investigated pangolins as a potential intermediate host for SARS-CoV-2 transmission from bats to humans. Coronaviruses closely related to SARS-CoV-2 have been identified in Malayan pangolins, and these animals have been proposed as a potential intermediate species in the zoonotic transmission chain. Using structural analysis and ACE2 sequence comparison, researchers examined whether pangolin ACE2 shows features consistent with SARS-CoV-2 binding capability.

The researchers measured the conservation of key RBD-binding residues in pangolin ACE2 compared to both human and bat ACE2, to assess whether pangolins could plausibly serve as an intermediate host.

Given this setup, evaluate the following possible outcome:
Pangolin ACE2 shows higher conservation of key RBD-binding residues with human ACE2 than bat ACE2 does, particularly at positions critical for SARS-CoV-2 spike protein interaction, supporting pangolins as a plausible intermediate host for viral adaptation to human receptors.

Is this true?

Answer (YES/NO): NO